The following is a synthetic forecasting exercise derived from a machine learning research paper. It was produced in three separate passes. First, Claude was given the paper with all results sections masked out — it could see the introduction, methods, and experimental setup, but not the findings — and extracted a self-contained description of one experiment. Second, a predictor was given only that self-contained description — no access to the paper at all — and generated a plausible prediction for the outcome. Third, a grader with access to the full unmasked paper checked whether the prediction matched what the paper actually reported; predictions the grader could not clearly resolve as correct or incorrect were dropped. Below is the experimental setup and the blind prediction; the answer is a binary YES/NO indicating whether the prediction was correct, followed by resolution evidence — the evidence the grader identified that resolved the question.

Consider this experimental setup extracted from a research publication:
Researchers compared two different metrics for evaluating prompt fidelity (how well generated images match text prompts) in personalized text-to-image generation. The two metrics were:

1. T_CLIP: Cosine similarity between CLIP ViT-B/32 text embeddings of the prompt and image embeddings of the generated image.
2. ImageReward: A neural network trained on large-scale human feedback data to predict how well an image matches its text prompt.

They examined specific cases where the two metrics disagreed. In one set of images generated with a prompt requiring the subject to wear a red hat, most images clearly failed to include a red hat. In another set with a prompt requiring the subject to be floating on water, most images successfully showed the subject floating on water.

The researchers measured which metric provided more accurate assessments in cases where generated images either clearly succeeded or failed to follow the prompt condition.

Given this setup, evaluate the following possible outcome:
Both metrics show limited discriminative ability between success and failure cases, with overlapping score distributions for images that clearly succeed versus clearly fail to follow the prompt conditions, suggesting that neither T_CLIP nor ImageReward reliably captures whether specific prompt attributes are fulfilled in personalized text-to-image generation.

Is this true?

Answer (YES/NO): NO